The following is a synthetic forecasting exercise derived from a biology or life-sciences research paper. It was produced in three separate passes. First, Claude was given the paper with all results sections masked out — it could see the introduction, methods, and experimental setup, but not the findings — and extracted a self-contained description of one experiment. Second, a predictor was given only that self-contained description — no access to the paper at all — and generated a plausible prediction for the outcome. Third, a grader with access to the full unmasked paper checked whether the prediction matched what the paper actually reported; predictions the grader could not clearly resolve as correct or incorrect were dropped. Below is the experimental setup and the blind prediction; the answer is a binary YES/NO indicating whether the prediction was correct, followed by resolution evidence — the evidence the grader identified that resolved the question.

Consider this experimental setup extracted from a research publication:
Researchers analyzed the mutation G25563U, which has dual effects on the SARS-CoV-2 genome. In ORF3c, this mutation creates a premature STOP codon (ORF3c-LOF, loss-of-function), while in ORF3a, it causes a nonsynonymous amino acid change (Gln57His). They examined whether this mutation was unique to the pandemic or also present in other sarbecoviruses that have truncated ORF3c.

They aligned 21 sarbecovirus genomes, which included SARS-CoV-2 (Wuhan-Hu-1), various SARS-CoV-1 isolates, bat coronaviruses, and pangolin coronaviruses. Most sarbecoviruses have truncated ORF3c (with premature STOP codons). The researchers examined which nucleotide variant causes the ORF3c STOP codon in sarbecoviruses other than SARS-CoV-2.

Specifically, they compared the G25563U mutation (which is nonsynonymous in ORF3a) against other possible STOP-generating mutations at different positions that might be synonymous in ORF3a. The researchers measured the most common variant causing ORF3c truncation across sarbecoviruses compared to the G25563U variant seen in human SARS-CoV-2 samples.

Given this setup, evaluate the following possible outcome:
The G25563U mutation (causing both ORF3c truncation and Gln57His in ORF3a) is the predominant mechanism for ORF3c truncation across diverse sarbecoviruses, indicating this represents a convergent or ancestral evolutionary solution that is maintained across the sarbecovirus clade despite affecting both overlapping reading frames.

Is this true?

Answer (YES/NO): NO